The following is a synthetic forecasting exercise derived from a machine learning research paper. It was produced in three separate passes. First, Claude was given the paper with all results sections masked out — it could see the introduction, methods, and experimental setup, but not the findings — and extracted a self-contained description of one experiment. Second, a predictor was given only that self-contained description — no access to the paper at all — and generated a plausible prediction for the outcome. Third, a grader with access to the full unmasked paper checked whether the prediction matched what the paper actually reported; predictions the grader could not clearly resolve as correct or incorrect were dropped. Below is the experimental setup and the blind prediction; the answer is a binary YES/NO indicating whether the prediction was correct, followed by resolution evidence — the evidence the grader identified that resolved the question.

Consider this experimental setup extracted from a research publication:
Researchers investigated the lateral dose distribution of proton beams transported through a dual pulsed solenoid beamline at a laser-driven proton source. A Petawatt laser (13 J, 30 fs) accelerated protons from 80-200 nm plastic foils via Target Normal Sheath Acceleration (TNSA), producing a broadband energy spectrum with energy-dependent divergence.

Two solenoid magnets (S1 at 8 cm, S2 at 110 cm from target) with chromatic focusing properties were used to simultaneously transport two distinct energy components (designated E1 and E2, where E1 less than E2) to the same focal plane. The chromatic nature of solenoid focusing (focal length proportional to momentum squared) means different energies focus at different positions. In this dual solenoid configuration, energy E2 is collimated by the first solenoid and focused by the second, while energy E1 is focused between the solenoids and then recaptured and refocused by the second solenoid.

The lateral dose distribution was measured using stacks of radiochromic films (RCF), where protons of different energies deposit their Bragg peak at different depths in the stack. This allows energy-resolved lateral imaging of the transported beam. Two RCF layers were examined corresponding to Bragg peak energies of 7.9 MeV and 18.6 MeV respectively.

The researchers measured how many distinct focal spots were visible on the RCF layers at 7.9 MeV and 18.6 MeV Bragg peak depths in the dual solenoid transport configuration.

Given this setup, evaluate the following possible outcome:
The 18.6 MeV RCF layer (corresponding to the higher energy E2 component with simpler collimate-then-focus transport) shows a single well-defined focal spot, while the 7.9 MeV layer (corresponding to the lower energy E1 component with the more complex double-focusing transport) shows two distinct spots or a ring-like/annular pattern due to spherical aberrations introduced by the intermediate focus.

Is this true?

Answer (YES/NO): YES